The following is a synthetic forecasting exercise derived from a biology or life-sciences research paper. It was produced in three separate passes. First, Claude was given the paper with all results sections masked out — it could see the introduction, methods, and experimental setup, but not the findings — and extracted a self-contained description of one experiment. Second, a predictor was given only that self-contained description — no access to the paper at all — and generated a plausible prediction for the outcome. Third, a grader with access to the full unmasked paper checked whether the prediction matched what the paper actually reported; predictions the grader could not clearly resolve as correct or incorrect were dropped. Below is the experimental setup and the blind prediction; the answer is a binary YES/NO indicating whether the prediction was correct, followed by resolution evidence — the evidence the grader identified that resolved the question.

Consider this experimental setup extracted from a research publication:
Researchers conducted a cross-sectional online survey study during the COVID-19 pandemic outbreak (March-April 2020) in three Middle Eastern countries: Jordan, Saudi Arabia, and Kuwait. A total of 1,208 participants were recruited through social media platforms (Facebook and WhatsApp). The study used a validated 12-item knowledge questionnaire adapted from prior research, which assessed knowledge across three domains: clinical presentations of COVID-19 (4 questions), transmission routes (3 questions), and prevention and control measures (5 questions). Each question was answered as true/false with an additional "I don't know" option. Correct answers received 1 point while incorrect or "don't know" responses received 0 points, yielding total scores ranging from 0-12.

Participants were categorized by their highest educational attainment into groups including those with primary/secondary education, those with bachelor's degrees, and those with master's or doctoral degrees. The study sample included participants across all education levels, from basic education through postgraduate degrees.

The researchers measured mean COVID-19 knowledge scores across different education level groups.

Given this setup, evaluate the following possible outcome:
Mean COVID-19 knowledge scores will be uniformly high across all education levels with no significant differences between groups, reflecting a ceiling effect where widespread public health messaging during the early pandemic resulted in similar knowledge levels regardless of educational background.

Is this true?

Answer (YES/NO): NO